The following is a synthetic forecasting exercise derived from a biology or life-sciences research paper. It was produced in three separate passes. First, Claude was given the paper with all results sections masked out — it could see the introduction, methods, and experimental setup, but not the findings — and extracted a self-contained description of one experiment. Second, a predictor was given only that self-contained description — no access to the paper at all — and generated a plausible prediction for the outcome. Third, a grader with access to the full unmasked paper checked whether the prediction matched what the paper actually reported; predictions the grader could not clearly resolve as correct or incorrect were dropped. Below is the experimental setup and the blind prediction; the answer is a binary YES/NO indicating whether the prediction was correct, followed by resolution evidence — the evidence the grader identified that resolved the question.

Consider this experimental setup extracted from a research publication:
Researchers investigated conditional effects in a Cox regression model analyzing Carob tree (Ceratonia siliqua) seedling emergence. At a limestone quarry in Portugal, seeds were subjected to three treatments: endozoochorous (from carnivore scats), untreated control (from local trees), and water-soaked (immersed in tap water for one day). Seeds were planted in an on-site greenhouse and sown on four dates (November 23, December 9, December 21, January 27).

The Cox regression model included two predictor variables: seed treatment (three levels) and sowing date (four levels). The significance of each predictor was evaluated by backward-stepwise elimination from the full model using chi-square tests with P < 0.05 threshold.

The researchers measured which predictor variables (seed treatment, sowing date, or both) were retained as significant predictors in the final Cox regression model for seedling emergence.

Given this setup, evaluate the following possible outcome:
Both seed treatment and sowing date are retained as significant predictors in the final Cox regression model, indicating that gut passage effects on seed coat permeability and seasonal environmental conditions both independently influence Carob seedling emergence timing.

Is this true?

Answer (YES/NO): YES